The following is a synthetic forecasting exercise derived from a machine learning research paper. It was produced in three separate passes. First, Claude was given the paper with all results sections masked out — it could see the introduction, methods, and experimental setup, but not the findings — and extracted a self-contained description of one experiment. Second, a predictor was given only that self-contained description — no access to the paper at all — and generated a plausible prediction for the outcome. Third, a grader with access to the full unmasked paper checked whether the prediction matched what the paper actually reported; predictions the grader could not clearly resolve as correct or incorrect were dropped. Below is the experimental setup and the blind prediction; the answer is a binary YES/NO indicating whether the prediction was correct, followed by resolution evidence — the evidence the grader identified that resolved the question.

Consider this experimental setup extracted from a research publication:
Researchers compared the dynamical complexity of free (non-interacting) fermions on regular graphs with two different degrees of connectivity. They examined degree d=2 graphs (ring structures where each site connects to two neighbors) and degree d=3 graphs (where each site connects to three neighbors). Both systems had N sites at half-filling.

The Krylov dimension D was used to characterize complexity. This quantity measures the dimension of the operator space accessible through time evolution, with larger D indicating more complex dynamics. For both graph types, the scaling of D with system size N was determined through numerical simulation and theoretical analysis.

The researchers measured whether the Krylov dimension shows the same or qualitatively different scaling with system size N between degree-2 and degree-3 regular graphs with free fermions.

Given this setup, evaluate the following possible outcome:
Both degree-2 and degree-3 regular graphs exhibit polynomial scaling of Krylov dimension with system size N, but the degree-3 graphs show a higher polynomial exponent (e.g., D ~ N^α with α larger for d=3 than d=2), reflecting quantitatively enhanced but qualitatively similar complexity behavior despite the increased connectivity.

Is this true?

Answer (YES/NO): NO